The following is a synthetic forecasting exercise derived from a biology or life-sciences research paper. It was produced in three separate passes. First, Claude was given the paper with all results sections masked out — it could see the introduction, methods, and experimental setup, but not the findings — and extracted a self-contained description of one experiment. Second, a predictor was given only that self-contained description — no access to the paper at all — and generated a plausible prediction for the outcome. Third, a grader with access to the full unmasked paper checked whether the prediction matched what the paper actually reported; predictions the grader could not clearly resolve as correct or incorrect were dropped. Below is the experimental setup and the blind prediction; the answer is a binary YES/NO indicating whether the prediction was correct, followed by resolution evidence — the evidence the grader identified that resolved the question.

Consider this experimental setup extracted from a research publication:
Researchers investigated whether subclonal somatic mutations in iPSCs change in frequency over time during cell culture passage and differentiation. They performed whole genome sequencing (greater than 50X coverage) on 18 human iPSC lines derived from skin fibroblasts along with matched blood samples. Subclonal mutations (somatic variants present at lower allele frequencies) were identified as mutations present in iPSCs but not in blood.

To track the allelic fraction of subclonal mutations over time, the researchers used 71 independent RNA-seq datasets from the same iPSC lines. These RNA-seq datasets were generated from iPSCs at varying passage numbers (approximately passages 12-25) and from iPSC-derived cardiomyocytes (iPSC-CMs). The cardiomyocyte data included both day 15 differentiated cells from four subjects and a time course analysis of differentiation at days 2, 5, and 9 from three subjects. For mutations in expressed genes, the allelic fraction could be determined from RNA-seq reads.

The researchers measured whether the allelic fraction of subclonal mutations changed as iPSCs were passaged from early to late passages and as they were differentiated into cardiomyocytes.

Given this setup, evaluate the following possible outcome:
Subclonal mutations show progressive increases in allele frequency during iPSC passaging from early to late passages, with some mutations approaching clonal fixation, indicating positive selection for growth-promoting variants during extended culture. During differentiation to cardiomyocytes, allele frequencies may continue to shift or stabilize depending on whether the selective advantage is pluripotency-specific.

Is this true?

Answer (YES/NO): NO